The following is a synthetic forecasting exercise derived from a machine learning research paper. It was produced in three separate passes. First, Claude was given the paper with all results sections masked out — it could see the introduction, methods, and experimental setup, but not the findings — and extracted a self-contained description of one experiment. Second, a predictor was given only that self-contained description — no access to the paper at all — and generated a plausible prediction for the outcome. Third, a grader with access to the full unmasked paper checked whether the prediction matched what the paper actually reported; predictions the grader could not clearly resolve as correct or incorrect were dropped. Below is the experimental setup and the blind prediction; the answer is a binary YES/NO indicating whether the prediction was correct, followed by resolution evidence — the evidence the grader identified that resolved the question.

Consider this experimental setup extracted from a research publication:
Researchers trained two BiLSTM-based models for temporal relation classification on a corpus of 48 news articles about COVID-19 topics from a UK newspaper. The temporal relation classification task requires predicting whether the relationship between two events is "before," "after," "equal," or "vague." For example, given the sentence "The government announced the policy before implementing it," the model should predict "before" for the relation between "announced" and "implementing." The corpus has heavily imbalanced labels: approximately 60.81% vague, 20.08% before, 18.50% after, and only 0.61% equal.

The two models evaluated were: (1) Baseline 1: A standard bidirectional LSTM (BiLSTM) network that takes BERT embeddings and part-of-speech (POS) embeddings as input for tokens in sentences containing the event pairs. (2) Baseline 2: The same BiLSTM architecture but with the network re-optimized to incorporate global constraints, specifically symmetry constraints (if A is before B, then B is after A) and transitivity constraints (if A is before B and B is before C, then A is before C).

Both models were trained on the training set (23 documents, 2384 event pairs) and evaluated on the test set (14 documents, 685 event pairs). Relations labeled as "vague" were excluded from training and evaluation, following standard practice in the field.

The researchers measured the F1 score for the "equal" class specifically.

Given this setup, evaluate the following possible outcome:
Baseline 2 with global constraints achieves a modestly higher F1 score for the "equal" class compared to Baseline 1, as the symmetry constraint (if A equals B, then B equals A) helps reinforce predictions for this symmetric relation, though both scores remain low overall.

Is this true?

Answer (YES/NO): NO